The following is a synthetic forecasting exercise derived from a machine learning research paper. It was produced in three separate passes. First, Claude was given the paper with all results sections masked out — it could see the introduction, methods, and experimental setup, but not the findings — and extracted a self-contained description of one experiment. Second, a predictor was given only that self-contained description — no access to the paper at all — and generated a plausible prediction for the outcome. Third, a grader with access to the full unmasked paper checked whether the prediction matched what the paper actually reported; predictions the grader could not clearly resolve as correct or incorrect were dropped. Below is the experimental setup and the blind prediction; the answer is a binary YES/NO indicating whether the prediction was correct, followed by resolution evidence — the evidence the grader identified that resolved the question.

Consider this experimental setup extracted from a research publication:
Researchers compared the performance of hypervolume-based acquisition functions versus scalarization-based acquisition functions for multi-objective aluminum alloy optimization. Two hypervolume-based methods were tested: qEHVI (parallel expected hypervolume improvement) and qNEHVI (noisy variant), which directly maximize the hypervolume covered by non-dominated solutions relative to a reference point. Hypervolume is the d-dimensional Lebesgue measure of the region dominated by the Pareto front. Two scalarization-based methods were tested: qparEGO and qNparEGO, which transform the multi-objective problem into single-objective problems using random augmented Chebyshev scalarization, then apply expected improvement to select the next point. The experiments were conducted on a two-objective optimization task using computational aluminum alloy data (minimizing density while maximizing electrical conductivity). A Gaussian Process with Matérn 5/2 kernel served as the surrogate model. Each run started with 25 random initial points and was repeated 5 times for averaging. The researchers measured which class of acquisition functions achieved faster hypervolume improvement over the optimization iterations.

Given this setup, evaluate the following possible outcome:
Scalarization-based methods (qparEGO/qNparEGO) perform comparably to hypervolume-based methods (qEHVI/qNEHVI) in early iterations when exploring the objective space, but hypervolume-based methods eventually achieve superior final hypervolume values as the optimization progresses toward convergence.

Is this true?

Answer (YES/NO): NO